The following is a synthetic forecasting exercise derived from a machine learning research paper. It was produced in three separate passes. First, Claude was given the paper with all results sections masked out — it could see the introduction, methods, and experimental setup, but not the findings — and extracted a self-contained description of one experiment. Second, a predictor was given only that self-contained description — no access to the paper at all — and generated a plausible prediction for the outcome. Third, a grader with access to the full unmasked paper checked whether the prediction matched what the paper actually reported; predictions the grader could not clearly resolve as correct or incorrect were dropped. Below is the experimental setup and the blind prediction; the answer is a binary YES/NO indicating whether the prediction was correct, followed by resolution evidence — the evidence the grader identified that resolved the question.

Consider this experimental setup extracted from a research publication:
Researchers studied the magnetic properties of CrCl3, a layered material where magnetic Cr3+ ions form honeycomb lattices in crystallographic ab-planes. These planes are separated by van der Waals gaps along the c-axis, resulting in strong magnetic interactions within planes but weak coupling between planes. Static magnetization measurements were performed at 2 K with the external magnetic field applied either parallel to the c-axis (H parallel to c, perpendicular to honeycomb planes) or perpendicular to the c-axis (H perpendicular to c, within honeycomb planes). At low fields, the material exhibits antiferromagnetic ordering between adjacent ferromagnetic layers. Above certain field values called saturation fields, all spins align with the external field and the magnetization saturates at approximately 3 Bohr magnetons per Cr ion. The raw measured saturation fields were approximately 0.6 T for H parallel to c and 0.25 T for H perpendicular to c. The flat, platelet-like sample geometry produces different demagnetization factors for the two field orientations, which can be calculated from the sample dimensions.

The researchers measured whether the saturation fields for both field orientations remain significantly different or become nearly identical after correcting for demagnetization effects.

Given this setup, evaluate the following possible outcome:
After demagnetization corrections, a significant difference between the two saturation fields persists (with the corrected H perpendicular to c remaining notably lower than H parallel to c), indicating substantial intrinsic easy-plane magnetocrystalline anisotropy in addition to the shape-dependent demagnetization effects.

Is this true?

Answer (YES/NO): NO